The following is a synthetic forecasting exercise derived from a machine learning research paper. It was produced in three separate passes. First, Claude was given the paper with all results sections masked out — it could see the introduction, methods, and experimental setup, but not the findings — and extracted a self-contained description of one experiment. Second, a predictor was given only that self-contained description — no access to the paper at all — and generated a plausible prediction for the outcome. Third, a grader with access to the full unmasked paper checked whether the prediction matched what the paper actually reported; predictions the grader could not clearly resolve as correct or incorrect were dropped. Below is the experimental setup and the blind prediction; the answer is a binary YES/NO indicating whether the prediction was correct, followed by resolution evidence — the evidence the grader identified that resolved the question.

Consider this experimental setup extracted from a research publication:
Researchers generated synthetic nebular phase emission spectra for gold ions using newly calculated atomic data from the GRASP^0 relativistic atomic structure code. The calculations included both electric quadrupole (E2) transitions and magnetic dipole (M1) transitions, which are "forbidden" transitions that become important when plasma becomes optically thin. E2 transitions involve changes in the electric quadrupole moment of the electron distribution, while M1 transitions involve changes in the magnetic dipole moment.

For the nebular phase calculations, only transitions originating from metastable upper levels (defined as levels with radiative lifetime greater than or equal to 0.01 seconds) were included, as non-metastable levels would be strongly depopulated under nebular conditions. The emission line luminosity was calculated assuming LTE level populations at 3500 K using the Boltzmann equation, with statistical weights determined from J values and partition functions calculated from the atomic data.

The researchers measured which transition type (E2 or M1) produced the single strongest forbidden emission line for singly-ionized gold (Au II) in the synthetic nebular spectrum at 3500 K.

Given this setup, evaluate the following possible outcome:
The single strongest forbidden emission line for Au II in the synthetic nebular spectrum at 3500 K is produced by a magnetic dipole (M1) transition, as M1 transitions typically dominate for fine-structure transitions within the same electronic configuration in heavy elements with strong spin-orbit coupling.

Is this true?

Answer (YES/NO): NO